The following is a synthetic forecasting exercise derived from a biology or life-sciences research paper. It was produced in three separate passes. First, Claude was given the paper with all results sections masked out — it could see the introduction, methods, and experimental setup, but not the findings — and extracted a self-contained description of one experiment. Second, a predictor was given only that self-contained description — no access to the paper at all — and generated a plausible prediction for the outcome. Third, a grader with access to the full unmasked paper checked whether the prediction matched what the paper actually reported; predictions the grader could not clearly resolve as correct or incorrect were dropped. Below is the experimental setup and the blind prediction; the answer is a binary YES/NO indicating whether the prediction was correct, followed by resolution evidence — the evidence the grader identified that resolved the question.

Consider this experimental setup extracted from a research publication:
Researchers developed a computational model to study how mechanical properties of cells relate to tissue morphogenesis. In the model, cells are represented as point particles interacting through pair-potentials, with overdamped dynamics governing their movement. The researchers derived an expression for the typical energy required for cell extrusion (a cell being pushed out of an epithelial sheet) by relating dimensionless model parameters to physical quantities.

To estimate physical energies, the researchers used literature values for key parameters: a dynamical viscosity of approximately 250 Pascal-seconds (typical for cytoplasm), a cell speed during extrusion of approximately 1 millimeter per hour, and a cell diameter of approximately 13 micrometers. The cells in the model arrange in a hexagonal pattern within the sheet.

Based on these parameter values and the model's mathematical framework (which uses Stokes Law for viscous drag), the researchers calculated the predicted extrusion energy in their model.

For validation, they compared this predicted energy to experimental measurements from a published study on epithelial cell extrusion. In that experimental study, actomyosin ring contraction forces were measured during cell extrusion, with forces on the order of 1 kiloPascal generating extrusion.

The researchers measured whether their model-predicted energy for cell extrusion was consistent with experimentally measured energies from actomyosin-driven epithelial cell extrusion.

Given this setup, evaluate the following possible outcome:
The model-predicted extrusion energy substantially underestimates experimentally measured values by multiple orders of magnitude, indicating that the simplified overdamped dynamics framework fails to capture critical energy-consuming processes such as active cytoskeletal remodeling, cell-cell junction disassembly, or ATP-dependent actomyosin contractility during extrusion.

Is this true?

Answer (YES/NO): NO